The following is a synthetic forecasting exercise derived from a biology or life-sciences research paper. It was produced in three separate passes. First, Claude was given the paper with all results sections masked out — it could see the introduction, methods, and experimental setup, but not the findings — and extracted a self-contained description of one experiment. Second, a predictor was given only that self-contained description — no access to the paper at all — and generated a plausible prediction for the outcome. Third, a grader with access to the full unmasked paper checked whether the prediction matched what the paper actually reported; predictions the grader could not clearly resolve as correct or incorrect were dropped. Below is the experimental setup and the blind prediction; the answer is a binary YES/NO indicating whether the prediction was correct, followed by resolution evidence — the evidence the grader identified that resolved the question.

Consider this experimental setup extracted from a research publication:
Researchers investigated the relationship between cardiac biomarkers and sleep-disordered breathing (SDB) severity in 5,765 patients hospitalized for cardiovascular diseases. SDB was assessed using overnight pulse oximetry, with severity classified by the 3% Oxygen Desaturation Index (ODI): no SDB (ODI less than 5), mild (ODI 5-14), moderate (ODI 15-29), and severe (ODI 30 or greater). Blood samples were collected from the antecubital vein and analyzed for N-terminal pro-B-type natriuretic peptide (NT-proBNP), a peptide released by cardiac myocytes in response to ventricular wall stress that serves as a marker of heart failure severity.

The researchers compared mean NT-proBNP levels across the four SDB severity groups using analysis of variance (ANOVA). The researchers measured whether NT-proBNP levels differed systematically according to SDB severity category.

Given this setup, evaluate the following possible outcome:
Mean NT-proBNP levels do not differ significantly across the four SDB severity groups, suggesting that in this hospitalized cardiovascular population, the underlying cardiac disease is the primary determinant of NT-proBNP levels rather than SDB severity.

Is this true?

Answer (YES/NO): NO